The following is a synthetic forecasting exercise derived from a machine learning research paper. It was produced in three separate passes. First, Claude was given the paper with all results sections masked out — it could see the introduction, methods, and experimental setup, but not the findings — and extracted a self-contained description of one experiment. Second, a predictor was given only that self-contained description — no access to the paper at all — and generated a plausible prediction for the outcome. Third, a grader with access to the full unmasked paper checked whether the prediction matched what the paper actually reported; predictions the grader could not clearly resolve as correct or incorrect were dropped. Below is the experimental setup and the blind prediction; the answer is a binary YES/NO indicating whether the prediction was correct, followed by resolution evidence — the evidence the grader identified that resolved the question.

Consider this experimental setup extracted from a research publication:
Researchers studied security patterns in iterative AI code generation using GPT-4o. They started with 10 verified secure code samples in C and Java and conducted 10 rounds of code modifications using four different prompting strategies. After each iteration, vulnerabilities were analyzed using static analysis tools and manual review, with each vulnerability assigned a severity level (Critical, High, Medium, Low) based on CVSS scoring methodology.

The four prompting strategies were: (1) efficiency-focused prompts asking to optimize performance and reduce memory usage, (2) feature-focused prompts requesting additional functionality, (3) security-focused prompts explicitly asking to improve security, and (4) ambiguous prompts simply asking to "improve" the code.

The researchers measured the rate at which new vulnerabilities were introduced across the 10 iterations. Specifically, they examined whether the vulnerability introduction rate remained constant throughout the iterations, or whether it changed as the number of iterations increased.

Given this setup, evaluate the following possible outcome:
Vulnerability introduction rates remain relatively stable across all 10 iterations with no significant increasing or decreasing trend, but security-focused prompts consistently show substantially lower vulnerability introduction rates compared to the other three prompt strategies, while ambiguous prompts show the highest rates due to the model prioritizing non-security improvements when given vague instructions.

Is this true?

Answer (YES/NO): NO